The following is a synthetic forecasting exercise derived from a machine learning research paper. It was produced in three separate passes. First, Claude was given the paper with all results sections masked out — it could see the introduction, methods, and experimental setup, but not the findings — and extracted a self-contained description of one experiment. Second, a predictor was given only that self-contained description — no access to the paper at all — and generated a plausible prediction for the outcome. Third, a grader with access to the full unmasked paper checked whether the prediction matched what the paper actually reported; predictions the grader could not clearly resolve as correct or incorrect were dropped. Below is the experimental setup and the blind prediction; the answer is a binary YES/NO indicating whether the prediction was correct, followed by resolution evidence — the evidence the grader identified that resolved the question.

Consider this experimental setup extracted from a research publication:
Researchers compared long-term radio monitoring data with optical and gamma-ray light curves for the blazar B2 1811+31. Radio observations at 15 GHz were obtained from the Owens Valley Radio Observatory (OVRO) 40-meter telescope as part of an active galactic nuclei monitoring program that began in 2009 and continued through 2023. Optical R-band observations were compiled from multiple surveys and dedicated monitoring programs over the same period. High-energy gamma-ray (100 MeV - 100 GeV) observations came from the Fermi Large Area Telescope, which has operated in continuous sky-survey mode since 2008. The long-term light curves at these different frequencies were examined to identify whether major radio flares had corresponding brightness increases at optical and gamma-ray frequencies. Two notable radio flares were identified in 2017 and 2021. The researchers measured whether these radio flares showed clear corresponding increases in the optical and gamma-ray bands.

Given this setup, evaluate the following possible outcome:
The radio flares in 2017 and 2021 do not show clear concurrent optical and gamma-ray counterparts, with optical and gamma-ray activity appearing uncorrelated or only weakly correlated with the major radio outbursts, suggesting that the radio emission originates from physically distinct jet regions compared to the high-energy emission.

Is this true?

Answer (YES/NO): YES